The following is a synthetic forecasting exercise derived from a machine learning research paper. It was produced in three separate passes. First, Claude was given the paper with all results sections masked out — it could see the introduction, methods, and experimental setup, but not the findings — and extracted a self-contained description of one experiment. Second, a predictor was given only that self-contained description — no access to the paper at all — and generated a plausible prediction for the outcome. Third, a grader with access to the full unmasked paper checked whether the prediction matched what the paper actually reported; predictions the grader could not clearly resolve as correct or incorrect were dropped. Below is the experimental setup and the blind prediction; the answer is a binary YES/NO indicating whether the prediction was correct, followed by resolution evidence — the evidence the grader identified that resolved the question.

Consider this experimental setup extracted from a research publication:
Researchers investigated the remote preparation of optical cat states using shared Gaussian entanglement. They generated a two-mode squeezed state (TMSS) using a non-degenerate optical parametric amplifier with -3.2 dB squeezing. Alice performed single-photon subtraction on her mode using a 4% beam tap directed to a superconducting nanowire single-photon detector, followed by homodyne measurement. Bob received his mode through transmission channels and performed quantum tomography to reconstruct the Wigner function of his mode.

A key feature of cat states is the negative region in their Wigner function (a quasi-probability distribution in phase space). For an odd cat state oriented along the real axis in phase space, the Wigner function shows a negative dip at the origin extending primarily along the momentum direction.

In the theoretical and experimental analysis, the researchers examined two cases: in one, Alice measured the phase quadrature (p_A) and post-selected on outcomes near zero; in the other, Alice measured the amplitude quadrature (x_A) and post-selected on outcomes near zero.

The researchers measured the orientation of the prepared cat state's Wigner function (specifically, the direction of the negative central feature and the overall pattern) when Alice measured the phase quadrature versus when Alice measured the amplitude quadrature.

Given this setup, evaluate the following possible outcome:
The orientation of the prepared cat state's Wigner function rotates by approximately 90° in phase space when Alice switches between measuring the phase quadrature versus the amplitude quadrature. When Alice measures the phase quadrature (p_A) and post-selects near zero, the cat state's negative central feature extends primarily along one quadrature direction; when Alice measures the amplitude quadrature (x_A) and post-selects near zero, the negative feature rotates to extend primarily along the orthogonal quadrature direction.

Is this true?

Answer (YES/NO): YES